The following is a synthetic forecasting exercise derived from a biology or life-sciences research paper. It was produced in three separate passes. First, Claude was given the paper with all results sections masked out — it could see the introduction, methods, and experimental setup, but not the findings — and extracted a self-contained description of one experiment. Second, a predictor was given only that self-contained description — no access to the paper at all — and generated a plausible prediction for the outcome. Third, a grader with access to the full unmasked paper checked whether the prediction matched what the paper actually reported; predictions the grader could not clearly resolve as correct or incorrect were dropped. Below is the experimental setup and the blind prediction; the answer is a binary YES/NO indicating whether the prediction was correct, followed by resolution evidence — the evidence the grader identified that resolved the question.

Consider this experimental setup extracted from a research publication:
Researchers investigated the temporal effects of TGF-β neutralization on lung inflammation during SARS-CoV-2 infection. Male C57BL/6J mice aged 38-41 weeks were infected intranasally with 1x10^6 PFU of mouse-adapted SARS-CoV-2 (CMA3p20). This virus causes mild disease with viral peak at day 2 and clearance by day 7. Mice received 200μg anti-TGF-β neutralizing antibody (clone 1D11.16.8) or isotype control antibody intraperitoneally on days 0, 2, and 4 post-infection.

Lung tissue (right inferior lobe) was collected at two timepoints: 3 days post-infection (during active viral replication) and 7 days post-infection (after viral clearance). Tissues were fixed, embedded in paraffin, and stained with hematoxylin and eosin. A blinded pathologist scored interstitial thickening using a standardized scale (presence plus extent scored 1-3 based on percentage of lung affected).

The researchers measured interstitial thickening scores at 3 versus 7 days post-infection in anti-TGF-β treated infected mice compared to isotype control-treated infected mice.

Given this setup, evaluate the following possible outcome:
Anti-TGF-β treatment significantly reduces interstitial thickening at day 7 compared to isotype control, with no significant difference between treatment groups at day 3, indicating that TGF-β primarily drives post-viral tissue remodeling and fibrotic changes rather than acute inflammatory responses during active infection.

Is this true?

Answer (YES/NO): NO